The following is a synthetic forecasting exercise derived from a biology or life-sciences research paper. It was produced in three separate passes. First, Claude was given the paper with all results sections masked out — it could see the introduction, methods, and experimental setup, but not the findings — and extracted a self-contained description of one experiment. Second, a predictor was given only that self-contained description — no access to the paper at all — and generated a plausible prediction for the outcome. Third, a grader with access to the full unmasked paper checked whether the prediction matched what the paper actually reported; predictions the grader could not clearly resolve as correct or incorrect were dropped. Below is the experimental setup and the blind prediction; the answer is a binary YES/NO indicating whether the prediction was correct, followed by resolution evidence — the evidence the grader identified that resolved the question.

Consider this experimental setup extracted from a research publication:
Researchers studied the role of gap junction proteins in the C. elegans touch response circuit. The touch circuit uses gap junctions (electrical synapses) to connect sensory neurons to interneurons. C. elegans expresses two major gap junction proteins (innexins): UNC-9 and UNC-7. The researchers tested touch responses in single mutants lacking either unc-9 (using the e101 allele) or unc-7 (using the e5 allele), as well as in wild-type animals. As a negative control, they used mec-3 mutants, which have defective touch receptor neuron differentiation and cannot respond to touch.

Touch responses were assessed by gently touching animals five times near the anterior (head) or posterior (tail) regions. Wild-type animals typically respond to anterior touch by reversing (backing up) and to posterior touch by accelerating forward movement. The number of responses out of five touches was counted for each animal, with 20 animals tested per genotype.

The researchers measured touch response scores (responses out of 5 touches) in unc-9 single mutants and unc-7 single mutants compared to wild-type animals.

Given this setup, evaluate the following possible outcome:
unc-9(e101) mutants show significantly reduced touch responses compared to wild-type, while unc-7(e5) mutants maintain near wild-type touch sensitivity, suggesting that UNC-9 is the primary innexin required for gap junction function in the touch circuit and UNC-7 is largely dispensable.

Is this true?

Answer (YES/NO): NO